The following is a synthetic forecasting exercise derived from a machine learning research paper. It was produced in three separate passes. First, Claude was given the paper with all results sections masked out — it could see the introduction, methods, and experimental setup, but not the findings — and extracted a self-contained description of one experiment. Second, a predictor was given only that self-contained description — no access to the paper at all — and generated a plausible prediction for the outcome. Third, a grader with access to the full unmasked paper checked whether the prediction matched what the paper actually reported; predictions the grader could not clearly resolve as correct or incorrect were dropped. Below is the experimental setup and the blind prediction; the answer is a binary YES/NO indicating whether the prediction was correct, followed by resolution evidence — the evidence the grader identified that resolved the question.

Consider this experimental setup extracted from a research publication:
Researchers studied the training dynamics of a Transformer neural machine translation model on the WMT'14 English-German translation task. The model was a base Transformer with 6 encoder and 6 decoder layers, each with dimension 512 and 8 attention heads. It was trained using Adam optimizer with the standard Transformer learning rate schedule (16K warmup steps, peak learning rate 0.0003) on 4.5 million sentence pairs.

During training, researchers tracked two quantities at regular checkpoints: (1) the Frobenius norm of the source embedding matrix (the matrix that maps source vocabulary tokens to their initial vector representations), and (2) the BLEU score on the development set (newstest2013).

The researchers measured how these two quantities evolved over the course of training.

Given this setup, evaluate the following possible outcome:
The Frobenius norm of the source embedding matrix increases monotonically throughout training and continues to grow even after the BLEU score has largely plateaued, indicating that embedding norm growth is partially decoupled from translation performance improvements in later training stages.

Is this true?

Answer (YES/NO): NO